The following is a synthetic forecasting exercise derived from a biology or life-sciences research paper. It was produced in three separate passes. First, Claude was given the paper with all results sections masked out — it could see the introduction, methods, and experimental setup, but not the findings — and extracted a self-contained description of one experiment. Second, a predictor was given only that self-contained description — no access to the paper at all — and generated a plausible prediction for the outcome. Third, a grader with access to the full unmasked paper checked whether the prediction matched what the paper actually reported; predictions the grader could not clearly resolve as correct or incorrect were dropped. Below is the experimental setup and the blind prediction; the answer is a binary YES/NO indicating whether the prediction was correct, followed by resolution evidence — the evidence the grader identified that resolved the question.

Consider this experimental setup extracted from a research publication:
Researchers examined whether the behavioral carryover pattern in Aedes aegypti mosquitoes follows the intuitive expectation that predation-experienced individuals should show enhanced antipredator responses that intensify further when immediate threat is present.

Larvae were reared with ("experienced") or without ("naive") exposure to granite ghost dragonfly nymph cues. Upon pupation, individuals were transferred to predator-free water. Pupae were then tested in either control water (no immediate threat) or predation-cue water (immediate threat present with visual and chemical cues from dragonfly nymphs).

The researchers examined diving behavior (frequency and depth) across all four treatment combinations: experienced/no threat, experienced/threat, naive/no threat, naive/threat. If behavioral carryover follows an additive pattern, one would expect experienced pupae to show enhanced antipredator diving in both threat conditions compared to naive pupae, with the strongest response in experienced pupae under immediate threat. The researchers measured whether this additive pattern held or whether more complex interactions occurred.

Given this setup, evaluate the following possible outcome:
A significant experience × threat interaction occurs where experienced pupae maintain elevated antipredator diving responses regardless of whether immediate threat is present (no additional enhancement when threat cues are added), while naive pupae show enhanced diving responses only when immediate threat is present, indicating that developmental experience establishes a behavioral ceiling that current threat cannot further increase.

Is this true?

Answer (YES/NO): NO